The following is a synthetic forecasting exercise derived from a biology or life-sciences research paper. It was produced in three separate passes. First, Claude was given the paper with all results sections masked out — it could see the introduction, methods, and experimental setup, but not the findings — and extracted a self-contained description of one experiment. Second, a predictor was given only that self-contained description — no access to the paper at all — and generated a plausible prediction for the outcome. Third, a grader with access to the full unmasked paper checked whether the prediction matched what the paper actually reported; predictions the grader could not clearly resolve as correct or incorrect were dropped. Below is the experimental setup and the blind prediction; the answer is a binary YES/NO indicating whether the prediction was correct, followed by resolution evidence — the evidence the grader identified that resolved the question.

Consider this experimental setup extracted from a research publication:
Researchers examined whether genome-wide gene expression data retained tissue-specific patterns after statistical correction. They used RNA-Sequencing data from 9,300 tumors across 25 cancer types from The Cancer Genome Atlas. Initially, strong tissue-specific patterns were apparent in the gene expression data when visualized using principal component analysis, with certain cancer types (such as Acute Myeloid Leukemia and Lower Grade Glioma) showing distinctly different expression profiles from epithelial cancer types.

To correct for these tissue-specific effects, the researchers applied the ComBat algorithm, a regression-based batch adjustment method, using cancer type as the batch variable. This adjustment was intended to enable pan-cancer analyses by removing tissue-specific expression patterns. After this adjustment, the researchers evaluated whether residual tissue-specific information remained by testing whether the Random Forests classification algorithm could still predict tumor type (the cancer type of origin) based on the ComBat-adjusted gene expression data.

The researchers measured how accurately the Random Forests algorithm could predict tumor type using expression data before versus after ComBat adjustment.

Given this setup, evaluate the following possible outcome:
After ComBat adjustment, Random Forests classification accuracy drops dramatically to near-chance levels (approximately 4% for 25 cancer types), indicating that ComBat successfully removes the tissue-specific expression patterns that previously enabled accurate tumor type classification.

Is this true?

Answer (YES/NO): NO